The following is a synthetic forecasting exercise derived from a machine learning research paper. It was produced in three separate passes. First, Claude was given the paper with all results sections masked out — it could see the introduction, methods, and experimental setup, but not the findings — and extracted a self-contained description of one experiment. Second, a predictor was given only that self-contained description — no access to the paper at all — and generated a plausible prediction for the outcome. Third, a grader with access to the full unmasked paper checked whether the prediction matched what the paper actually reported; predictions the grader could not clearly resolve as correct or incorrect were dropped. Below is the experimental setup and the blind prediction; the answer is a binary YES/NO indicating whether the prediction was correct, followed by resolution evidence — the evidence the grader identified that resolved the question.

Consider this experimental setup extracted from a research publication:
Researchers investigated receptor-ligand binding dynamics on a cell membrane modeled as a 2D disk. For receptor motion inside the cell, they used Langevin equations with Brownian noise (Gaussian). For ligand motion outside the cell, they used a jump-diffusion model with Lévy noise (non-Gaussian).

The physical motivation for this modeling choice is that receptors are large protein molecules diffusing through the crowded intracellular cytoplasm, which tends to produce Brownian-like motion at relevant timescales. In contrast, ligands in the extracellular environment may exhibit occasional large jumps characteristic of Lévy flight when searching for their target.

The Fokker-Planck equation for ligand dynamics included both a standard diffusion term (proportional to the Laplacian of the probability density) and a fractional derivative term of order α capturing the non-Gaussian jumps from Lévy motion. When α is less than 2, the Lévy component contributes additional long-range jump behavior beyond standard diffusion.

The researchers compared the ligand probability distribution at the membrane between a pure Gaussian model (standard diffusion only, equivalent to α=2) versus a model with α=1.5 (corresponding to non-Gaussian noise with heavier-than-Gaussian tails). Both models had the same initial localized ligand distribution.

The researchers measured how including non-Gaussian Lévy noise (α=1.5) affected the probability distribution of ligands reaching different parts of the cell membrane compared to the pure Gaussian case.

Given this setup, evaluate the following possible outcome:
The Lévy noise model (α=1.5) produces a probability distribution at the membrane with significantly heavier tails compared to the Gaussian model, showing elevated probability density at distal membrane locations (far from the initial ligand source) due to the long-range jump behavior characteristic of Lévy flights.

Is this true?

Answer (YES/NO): YES